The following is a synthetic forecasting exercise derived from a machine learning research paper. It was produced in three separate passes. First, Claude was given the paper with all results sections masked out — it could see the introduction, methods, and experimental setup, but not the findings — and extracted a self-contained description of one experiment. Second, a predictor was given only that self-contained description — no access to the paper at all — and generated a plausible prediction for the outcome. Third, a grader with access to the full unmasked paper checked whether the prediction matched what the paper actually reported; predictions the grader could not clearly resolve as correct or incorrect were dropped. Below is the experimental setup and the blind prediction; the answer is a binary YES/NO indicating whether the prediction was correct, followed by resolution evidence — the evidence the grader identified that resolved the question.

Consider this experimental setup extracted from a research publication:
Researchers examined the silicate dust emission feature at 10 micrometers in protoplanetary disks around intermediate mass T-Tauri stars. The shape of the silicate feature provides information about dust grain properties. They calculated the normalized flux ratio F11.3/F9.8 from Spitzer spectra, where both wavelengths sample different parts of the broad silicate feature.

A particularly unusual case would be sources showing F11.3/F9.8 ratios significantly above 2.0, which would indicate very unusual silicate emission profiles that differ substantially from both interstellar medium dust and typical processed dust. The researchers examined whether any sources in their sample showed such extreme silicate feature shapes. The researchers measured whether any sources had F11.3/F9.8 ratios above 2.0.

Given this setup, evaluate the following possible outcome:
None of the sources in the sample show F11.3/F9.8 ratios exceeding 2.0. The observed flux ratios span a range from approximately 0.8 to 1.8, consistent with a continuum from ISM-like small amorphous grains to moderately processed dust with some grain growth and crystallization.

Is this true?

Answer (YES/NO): NO